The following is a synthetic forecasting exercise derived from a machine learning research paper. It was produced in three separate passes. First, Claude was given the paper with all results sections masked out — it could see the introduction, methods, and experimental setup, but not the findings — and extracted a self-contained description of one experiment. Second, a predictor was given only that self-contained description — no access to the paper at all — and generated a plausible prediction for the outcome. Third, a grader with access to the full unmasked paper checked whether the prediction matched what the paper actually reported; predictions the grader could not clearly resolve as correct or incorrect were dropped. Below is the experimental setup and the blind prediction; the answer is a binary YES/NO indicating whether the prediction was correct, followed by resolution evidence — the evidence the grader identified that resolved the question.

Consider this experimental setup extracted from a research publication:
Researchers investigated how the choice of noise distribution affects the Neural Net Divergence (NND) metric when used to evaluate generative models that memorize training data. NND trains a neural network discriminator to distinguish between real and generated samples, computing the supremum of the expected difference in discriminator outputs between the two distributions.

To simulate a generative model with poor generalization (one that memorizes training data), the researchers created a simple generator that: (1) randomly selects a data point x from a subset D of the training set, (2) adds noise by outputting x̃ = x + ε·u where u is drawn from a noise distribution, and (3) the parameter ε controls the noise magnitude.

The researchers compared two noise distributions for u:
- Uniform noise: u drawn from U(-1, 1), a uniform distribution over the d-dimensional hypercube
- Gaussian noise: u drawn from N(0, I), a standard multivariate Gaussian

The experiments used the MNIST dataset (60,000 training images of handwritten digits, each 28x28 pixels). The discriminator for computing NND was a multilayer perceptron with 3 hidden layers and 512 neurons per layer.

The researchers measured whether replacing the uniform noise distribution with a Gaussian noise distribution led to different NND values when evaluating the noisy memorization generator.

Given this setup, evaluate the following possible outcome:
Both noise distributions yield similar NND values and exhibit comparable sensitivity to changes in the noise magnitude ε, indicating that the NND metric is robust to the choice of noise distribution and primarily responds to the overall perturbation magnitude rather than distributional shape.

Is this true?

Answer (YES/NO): YES